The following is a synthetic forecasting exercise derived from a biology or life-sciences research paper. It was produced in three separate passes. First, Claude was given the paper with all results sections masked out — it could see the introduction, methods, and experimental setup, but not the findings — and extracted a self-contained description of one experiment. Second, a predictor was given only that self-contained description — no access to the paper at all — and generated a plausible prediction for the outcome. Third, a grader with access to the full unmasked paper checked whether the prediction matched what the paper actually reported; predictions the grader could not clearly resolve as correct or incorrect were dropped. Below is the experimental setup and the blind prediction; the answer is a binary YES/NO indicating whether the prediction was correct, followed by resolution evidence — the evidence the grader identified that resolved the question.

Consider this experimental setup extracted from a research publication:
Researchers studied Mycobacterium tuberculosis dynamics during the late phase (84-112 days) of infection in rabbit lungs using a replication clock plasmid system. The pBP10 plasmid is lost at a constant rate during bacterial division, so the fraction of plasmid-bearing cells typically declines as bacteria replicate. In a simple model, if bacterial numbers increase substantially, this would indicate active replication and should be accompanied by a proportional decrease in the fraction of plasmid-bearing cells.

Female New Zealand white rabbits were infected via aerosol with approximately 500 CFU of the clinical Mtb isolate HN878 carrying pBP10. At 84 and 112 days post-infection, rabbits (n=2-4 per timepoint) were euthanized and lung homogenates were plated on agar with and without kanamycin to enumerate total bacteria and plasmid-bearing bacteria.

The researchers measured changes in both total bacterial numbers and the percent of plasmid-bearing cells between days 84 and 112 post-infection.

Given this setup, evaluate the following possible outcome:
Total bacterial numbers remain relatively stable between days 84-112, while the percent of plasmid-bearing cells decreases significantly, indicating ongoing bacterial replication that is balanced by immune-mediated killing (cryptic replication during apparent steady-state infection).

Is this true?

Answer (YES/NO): NO